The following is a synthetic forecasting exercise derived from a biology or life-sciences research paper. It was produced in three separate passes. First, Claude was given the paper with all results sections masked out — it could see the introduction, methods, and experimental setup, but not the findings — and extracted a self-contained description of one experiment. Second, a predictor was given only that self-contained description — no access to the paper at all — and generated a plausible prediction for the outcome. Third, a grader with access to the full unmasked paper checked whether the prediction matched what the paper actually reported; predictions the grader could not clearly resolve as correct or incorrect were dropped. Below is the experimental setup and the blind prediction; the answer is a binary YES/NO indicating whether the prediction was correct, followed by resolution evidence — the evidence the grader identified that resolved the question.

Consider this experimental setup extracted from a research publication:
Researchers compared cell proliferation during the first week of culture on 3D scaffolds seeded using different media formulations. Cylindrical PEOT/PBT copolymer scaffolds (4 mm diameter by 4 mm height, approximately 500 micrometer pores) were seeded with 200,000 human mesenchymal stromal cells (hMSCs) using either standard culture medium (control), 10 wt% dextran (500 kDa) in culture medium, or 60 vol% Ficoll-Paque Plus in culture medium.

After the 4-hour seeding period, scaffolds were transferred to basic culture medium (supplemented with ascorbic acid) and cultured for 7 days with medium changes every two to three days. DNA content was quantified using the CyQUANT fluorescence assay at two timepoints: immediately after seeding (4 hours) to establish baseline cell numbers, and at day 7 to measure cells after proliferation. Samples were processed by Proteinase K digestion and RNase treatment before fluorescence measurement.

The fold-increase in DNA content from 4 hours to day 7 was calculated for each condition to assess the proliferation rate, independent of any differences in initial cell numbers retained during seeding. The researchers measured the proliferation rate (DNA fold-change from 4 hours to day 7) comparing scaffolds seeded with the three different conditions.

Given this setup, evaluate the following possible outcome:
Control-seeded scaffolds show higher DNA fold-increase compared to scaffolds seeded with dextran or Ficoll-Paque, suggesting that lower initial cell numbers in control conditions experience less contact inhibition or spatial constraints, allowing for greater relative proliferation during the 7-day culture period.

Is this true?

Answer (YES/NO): NO